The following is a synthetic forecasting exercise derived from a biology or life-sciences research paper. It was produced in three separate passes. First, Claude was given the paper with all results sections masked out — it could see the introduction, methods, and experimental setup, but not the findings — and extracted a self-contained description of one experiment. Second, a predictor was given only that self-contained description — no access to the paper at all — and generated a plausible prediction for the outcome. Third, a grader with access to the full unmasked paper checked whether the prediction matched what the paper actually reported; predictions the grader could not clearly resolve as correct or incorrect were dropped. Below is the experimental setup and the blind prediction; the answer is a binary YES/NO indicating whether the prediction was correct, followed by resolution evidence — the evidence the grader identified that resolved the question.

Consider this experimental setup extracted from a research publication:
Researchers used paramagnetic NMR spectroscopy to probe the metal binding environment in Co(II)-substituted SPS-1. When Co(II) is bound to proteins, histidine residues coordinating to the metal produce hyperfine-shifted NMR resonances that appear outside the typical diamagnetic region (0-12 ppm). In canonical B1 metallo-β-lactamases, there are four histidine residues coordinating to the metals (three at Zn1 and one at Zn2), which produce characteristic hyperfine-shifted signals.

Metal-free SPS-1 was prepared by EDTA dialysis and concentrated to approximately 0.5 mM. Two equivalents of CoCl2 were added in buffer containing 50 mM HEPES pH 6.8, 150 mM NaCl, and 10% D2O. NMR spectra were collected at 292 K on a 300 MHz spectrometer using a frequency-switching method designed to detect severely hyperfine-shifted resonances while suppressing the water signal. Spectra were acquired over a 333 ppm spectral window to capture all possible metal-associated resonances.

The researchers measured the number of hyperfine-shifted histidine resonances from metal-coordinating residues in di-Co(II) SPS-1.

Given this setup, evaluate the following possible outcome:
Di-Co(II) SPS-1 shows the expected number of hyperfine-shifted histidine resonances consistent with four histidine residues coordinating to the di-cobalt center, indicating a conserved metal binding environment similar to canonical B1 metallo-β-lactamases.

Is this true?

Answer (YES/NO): NO